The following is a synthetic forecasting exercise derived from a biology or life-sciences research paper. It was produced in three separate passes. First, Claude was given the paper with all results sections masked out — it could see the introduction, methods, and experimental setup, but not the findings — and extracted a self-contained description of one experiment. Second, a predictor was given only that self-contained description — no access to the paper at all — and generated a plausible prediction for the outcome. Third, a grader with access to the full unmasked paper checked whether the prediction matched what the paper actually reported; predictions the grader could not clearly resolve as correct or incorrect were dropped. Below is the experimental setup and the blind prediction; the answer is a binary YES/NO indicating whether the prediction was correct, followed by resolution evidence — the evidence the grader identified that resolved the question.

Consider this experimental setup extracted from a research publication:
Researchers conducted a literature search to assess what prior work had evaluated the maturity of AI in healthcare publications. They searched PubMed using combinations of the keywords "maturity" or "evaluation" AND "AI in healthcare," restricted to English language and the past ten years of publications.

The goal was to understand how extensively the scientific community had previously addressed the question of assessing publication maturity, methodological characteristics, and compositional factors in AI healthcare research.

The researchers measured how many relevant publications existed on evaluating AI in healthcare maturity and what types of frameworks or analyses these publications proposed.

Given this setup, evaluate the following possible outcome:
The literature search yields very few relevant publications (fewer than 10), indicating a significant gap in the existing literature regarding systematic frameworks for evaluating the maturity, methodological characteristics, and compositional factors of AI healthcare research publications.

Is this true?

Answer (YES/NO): NO